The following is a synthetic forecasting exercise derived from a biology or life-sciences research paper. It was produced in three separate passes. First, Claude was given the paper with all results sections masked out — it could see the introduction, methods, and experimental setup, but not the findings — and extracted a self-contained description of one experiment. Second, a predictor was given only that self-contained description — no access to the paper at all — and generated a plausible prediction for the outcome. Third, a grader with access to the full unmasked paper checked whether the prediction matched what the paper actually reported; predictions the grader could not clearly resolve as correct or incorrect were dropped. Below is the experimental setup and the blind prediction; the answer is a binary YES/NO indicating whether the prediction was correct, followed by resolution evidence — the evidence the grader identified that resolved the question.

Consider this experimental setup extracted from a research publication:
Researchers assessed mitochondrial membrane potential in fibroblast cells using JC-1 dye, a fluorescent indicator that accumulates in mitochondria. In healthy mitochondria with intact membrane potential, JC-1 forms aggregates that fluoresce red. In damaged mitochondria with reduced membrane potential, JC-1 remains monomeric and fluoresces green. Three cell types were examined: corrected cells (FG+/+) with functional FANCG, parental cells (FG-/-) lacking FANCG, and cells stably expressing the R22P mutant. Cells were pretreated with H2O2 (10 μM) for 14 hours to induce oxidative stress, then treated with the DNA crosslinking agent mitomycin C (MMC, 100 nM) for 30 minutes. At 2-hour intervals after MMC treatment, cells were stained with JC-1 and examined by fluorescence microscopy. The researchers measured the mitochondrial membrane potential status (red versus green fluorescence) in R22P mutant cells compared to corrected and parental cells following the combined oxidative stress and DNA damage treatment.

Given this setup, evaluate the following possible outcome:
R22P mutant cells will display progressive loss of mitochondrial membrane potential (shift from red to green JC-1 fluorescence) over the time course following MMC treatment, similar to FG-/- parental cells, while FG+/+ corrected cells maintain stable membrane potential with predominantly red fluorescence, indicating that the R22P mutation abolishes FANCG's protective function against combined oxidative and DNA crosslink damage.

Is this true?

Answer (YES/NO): YES